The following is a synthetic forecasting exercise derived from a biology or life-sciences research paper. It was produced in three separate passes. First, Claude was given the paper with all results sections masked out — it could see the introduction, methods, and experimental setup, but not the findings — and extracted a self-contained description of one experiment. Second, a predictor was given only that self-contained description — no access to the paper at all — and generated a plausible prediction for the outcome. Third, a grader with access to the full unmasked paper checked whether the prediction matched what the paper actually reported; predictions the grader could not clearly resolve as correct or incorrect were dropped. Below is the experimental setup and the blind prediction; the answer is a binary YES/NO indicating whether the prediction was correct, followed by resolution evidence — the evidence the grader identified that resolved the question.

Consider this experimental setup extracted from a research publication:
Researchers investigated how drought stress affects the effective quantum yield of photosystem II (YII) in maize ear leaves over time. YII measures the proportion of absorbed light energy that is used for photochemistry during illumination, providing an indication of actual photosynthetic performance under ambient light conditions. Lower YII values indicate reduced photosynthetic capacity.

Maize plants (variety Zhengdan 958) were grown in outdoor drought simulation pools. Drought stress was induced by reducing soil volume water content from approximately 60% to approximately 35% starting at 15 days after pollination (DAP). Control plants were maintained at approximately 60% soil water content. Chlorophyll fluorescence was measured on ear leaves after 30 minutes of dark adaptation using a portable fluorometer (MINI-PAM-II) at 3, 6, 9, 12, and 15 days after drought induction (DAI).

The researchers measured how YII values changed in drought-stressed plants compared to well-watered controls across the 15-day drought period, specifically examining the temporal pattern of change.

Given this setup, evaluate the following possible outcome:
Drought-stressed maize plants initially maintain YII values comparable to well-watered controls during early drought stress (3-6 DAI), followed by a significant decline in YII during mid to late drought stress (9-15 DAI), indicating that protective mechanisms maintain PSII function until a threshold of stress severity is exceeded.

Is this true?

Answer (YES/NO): NO